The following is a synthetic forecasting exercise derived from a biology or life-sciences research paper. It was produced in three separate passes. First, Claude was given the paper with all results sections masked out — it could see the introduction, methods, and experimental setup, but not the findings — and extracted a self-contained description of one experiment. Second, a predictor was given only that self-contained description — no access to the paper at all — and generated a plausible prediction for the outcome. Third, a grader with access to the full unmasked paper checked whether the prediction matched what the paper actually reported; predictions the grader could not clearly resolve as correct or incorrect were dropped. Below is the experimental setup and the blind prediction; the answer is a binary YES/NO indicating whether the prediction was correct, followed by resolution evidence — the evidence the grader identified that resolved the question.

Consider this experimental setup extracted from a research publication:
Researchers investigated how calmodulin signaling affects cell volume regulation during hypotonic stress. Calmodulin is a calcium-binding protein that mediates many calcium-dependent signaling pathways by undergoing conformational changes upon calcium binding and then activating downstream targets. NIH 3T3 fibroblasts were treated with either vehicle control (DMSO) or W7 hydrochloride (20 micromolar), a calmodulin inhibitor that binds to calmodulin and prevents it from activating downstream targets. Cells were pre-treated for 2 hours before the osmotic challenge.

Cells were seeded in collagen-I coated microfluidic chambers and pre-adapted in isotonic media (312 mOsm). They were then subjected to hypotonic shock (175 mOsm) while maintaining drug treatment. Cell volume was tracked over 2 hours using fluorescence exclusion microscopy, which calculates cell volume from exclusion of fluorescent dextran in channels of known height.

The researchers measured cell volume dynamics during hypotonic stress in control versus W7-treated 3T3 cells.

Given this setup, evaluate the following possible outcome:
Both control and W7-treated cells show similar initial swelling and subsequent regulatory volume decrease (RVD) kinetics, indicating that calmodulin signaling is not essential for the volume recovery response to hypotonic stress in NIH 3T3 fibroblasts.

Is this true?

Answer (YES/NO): NO